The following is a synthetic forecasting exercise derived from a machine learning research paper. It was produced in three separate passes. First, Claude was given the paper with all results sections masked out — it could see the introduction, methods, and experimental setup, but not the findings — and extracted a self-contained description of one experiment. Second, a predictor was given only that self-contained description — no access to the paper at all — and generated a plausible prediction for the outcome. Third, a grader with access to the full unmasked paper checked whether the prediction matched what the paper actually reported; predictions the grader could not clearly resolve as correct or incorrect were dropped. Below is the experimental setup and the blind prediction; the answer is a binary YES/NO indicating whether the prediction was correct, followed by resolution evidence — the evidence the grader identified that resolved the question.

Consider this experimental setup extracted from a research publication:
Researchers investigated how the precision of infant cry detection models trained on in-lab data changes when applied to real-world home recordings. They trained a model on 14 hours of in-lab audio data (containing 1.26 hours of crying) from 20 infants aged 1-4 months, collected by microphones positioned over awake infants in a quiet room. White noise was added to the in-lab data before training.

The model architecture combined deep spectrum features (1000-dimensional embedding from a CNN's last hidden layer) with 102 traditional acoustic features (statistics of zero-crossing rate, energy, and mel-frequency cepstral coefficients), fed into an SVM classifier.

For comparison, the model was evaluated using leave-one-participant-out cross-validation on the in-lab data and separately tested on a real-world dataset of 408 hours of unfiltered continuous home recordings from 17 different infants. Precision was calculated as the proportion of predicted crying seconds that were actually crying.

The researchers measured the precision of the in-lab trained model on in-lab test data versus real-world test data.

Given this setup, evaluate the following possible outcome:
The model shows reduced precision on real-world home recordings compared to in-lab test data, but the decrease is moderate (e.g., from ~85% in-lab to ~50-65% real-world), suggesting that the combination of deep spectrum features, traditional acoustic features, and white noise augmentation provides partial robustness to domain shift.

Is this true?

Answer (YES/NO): NO